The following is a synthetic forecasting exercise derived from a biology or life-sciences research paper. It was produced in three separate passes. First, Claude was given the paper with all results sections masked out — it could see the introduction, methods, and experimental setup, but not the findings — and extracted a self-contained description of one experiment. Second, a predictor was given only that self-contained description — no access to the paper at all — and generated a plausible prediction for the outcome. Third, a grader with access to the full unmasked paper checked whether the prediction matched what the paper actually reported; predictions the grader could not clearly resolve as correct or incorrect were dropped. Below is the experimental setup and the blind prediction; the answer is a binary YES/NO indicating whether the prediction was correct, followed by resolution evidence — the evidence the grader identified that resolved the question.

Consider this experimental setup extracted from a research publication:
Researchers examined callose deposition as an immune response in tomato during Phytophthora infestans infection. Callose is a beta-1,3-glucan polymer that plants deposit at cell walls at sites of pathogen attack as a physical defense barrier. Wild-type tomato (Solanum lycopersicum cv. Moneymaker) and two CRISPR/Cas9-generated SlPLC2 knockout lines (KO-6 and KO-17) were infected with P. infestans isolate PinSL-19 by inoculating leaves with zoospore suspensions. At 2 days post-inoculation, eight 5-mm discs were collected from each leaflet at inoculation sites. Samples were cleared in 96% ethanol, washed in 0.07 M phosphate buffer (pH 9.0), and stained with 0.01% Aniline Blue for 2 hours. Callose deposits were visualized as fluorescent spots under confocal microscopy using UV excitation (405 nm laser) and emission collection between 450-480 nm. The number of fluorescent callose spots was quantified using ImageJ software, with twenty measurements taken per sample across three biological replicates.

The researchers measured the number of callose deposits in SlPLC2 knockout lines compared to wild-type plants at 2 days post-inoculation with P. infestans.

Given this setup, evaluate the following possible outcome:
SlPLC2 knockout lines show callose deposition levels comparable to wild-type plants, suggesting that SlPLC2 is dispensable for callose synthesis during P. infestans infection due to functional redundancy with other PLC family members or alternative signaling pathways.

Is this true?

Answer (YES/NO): NO